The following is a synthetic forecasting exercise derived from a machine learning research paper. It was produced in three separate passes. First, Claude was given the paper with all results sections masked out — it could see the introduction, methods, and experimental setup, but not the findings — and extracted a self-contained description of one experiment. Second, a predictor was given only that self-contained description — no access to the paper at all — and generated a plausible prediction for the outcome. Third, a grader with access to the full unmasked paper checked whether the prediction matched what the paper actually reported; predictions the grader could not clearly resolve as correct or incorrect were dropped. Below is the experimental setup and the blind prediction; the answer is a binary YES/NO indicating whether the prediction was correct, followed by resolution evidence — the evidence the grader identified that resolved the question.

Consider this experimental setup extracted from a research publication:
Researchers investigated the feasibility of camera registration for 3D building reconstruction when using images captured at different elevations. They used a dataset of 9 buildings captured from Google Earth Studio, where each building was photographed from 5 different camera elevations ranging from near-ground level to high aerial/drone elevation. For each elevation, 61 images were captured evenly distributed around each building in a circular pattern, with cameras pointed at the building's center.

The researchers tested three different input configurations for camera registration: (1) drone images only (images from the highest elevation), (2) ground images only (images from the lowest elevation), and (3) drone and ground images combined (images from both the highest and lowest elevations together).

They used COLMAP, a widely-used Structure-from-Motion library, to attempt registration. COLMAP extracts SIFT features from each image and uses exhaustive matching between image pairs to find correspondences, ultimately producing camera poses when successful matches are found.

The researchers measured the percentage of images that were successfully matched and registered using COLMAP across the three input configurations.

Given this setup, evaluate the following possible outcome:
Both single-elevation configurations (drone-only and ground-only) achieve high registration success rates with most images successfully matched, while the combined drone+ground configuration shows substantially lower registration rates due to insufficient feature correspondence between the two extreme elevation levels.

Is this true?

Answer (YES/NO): NO